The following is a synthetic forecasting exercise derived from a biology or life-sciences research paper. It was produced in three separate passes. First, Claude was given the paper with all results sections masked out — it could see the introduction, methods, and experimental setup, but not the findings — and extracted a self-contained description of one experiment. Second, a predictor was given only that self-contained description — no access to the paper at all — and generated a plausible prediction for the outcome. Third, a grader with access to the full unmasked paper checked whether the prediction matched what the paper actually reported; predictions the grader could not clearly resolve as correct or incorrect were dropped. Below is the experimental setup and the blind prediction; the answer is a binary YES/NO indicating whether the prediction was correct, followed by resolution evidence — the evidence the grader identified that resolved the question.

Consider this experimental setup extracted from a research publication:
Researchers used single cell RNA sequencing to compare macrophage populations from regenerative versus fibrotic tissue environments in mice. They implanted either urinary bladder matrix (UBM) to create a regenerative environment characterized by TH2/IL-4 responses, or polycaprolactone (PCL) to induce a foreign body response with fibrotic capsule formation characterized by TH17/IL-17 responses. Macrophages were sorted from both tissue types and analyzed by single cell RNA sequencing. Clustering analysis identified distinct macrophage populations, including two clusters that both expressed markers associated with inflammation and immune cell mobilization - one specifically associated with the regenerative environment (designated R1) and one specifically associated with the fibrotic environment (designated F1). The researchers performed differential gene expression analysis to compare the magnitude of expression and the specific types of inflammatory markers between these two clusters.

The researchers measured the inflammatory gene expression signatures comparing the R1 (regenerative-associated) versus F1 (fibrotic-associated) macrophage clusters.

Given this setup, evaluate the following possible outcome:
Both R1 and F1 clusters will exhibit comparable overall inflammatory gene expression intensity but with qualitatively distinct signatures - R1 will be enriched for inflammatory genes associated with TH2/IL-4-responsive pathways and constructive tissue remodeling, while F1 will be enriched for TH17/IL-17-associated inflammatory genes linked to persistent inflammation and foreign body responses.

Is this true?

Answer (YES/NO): NO